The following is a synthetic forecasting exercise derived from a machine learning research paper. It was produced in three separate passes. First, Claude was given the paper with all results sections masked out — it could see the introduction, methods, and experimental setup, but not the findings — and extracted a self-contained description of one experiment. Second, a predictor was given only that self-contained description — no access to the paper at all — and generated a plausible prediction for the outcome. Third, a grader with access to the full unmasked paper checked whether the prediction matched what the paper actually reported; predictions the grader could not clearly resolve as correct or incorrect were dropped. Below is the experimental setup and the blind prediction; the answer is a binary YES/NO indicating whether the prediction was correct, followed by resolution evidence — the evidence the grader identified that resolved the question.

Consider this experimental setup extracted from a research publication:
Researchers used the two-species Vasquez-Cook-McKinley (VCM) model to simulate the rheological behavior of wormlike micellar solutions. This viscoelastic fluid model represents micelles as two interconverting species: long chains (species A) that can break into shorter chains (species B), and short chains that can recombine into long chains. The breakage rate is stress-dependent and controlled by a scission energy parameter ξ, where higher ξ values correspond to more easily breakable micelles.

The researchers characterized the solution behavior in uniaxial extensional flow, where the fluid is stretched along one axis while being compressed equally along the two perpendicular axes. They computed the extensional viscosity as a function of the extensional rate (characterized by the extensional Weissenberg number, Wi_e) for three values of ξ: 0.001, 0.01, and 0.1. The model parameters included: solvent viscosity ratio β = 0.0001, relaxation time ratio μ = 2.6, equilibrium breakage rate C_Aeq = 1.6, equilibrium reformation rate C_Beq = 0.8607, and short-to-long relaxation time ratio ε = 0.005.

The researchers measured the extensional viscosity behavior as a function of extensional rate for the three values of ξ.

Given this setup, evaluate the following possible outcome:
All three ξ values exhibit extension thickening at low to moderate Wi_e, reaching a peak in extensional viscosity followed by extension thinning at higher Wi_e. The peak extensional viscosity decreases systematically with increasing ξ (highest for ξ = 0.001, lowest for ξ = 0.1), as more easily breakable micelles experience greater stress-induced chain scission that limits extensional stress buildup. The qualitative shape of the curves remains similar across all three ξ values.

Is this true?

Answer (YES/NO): YES